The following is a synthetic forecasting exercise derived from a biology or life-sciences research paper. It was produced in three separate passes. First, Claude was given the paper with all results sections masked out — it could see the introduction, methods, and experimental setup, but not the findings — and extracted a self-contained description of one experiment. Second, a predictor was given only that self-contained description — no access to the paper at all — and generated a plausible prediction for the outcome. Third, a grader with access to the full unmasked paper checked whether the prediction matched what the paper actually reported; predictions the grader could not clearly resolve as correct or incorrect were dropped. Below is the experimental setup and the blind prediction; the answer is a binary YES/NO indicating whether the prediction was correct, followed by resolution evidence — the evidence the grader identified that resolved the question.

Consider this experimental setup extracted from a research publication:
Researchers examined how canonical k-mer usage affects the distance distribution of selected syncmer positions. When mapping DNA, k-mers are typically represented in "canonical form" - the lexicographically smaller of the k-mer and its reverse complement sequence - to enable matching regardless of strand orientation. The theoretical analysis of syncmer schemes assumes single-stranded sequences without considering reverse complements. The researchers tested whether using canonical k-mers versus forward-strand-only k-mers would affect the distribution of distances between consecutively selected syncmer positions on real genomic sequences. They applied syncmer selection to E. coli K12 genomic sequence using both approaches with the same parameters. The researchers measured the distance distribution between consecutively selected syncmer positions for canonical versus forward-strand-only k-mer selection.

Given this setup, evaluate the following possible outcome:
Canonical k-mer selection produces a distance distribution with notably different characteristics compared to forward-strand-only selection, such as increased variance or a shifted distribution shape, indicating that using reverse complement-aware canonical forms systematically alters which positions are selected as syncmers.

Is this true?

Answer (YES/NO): NO